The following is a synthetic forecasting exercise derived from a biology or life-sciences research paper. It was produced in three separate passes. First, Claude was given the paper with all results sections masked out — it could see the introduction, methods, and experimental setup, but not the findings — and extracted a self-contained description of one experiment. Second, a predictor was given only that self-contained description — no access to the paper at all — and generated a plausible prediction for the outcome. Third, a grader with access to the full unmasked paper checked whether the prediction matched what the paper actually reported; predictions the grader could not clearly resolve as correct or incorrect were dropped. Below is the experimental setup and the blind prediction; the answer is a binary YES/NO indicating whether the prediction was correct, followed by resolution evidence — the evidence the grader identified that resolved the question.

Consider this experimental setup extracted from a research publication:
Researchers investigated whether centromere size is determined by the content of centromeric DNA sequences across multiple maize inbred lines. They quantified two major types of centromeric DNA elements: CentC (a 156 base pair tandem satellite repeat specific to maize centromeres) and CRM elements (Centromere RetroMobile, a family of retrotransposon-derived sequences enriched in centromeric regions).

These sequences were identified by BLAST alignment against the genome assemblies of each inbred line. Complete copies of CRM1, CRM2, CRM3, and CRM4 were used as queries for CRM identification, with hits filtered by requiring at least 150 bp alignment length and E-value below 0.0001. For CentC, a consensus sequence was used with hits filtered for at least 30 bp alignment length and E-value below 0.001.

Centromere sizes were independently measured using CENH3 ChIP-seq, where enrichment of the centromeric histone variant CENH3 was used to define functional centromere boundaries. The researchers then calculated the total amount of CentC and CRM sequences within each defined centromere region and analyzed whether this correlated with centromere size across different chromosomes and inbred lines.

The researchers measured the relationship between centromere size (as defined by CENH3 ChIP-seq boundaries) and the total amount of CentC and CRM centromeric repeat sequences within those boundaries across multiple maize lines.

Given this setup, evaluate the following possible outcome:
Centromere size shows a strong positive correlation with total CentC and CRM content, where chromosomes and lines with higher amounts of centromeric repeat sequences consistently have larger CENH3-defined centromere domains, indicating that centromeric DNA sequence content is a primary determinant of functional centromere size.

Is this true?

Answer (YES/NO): NO